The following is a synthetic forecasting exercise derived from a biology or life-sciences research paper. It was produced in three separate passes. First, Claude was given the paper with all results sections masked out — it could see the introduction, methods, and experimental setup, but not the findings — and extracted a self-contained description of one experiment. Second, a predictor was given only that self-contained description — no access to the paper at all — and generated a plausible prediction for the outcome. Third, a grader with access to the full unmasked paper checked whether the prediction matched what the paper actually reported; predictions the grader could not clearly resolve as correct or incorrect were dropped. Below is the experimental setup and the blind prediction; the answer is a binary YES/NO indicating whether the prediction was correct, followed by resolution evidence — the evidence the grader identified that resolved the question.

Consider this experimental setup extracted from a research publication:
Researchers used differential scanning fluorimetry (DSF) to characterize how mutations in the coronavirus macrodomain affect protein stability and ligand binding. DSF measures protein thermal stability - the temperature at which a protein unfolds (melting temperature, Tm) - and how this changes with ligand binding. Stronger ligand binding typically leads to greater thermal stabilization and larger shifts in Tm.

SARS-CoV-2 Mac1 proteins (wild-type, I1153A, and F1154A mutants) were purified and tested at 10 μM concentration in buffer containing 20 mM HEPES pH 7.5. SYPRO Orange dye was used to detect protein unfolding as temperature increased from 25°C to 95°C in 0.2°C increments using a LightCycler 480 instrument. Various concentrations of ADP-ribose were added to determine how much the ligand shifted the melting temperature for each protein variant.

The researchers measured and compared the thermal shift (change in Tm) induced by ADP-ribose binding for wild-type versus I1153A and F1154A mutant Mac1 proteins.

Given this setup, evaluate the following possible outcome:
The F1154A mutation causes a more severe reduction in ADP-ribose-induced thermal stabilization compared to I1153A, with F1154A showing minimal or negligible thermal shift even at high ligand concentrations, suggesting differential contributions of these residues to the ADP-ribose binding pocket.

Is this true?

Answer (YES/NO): NO